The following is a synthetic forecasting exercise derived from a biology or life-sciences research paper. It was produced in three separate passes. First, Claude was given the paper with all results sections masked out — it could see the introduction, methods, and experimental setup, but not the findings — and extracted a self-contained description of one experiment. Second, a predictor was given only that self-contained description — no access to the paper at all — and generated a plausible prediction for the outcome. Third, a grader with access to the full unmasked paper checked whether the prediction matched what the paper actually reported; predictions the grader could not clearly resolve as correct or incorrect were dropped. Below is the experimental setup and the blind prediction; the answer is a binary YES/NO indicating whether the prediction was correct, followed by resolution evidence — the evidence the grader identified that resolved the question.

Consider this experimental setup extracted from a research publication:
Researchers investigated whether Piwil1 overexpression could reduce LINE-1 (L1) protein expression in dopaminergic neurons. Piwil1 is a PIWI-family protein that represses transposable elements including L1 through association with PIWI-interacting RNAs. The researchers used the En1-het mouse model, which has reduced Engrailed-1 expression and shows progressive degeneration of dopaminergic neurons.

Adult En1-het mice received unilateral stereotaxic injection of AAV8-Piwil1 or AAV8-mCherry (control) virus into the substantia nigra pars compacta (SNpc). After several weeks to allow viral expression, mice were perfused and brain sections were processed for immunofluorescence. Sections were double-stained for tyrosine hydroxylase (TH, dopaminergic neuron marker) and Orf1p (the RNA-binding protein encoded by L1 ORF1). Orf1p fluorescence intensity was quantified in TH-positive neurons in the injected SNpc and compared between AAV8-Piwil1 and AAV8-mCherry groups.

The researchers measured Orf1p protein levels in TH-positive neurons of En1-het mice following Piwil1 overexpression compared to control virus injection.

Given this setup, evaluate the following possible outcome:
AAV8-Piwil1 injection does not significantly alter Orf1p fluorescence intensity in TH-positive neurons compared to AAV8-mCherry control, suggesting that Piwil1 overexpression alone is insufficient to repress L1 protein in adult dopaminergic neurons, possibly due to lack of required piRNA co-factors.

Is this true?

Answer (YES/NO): NO